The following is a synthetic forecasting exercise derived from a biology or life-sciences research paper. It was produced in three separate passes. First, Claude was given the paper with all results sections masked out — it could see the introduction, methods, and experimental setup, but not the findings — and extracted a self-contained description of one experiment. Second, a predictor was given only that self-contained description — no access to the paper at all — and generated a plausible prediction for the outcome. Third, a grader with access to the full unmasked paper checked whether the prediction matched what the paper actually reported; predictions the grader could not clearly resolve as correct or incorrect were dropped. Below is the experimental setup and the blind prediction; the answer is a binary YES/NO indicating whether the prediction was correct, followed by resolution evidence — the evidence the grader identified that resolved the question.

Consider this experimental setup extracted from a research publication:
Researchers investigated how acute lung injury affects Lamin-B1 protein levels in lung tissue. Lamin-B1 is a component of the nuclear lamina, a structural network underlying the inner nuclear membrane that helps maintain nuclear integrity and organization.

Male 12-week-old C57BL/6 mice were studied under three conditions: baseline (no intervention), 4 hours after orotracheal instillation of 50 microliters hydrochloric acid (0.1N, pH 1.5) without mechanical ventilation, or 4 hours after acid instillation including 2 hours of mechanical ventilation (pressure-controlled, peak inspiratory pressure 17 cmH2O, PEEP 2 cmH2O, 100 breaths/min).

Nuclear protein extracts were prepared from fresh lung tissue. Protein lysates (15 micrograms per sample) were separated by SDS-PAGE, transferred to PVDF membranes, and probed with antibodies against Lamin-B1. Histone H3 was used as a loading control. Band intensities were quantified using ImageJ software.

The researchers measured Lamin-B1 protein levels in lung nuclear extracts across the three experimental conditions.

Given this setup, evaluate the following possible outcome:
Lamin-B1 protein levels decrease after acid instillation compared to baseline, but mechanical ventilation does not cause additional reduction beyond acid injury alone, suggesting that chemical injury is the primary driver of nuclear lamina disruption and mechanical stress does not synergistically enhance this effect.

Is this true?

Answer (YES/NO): NO